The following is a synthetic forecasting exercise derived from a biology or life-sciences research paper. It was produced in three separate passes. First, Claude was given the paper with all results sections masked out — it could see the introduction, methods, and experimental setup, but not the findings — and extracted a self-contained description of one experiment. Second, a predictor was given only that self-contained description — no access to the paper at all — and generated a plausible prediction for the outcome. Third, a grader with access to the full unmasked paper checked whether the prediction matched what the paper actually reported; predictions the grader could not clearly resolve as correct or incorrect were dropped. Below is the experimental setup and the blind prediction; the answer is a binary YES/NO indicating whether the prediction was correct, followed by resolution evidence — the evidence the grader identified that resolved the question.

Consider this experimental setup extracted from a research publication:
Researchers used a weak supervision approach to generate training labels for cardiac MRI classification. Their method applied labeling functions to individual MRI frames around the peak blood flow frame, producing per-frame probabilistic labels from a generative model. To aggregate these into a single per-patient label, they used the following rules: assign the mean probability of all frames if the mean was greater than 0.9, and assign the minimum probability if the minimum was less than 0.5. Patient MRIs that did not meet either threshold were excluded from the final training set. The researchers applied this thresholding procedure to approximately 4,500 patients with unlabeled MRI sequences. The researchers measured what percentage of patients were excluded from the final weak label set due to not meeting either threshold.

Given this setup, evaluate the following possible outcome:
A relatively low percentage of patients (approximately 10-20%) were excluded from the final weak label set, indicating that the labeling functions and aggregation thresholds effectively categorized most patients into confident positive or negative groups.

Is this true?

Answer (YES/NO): NO